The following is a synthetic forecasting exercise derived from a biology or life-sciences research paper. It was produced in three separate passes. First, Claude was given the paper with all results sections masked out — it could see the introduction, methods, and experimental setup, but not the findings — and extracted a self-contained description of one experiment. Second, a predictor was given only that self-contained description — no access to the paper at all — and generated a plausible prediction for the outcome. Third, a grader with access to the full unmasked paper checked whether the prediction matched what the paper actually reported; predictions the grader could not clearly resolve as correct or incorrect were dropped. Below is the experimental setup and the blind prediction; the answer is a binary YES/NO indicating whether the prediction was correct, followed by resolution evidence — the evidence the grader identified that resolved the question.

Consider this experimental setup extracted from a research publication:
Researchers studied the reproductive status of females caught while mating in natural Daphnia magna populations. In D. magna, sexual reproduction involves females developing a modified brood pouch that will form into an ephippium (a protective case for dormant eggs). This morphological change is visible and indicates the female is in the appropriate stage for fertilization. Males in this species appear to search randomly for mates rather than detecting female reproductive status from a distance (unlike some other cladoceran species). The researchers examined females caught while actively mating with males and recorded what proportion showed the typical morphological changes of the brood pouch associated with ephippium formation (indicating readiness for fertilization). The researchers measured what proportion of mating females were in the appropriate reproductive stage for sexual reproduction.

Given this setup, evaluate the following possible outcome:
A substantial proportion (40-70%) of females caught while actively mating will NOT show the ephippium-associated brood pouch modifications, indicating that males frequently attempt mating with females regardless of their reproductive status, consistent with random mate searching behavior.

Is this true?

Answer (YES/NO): NO